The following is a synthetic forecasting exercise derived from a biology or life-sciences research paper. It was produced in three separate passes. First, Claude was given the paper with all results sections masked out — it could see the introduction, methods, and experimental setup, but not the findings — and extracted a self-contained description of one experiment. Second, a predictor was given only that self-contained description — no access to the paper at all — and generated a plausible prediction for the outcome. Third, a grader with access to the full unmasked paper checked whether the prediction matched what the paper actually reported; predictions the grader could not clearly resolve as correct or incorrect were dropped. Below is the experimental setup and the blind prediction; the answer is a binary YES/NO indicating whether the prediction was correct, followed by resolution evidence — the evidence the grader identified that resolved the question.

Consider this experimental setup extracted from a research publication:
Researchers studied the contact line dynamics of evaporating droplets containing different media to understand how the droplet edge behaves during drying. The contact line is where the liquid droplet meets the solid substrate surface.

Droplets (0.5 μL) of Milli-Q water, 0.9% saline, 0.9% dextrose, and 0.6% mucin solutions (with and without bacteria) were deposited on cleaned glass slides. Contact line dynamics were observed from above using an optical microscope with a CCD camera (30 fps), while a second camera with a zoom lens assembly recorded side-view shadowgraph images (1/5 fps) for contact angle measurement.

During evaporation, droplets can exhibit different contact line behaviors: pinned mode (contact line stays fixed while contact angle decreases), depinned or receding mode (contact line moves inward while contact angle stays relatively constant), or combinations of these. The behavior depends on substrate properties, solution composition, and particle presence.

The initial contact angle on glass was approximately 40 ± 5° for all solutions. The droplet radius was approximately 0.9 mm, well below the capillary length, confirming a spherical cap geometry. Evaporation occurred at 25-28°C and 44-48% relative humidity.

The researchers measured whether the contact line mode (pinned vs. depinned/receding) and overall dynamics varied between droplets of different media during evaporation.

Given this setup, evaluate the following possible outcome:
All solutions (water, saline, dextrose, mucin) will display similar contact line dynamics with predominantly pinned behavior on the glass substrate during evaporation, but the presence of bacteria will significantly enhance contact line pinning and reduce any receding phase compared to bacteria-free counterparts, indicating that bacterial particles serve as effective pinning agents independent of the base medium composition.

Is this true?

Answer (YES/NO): NO